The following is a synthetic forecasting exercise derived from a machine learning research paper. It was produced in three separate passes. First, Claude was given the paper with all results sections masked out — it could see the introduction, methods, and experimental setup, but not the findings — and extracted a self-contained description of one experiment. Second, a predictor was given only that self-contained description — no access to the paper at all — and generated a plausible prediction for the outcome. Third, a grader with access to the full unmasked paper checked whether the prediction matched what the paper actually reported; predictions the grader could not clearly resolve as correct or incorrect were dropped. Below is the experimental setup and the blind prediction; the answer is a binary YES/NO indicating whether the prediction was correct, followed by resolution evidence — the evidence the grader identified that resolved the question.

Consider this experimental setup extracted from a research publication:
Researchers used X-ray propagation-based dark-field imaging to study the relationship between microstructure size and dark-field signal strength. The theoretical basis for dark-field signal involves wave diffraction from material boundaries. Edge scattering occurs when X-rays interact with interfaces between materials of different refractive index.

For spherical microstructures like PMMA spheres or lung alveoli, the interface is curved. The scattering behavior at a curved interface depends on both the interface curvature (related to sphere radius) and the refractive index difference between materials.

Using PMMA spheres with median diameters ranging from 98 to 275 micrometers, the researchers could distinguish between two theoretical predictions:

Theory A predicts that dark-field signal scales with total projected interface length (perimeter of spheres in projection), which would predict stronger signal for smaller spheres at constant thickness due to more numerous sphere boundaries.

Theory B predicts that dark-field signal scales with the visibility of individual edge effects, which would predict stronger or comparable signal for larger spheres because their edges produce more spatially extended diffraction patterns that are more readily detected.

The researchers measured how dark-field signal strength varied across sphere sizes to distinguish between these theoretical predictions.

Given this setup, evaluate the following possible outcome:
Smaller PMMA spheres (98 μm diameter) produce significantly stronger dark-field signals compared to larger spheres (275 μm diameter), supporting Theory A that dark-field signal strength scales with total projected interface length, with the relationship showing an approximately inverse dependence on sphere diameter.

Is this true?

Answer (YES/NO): NO